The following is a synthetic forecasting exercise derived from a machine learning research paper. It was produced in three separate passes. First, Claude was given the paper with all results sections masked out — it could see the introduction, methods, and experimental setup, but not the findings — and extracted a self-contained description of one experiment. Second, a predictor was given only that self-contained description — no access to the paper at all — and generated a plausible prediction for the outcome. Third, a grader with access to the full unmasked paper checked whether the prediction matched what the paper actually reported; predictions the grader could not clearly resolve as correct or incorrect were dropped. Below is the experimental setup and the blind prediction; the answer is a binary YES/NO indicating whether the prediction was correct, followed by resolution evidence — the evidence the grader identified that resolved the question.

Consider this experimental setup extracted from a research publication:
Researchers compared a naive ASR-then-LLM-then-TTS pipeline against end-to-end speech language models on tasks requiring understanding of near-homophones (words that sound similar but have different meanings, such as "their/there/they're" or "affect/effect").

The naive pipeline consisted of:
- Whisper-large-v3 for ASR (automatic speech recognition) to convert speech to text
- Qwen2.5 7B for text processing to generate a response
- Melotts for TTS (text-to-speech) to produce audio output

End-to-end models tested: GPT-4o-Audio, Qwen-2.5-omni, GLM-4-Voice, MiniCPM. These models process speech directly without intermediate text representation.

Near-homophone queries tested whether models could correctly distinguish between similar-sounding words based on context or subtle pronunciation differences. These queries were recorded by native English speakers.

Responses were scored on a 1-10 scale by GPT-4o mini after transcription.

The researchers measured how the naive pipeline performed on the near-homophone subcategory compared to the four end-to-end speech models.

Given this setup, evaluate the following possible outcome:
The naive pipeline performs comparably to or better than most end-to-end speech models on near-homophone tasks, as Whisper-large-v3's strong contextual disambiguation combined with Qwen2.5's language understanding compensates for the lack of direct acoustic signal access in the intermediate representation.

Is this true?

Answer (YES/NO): YES